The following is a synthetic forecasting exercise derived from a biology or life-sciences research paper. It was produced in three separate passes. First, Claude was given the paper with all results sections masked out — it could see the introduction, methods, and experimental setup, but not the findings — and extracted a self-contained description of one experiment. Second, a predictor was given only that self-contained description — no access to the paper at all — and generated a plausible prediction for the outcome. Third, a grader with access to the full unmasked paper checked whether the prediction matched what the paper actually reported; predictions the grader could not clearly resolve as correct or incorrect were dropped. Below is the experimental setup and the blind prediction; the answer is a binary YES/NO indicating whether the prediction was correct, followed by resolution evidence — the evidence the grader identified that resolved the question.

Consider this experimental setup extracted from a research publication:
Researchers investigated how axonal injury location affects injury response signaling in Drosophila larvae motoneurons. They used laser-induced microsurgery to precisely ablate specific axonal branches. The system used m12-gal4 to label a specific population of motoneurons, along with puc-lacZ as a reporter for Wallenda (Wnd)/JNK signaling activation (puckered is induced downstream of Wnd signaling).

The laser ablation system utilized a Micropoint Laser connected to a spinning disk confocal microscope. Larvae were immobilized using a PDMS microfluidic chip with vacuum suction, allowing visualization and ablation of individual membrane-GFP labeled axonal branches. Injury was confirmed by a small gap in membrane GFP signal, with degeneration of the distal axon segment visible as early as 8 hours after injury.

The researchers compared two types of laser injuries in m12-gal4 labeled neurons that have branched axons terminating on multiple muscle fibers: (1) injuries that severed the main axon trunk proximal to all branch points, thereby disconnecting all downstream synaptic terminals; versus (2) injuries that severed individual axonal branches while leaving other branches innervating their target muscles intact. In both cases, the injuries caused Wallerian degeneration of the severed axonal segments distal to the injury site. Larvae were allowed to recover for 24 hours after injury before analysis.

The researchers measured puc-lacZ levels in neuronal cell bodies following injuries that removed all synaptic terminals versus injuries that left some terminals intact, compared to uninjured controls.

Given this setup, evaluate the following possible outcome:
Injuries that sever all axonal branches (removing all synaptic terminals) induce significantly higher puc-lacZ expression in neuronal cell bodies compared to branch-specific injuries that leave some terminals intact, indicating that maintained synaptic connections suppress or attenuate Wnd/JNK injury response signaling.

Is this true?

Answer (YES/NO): YES